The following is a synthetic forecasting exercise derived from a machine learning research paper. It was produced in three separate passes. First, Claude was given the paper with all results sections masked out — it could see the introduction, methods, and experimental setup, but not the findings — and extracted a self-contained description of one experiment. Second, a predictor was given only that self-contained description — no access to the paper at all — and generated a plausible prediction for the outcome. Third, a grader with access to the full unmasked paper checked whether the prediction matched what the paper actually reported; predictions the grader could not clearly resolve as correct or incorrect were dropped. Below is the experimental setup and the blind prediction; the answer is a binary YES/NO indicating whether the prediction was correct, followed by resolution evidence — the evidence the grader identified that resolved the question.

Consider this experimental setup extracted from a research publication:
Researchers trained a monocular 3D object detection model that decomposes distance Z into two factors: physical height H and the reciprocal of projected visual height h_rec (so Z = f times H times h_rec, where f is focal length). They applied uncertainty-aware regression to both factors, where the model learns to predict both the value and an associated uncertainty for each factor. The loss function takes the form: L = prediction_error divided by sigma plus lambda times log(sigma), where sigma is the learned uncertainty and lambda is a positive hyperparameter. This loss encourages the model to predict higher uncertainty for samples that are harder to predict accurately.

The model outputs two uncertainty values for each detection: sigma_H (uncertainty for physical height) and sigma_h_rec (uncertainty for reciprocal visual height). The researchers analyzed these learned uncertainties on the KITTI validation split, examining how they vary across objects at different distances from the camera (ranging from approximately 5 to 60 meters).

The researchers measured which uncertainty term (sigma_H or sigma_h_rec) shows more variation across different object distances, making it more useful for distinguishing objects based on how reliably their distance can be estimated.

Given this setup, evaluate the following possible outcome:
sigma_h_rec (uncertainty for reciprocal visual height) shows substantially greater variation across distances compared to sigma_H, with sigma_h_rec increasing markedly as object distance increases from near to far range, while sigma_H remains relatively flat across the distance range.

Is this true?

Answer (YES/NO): NO